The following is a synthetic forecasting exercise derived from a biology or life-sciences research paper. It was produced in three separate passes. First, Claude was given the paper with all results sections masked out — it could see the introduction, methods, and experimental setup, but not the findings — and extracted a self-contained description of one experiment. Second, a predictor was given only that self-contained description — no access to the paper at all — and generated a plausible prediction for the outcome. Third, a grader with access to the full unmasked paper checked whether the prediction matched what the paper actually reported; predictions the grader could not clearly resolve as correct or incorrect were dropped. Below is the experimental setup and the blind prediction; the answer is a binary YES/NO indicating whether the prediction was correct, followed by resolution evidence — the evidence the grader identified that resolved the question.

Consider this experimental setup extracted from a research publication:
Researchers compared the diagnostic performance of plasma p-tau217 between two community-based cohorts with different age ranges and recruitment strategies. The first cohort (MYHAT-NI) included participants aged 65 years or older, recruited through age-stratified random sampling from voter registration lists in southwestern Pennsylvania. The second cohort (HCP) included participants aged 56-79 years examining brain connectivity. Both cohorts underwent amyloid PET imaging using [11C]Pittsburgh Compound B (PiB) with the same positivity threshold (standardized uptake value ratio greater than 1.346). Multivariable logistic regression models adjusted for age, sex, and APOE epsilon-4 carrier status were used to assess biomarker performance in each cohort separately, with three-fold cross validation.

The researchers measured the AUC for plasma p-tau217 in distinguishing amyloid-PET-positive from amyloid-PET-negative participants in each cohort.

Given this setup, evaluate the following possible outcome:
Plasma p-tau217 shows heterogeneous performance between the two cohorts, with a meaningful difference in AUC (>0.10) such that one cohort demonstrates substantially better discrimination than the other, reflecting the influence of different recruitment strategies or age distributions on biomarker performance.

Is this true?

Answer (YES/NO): NO